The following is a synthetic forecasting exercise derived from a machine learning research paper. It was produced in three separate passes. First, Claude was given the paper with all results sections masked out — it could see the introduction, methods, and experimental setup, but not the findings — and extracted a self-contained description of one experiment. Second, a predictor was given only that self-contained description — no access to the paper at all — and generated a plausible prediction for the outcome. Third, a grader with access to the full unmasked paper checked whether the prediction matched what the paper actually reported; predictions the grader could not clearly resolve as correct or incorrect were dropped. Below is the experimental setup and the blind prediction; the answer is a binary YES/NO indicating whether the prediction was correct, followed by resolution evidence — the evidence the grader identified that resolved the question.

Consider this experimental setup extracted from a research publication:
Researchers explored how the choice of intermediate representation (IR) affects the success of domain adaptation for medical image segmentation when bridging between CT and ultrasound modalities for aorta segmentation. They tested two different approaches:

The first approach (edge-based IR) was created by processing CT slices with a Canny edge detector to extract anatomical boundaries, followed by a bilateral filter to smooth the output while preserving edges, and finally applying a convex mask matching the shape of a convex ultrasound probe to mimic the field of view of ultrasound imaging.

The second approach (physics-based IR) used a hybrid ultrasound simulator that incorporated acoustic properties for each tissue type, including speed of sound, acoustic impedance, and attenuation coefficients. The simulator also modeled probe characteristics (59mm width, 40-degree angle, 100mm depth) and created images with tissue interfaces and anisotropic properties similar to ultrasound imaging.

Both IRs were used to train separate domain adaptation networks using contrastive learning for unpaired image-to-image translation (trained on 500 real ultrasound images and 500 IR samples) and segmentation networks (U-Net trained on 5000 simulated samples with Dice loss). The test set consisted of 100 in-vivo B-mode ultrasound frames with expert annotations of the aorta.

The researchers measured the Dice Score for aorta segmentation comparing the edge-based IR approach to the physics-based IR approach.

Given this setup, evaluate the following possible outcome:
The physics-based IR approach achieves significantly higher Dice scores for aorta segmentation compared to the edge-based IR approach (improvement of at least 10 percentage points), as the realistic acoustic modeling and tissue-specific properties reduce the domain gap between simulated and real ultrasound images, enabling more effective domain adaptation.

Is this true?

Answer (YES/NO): YES